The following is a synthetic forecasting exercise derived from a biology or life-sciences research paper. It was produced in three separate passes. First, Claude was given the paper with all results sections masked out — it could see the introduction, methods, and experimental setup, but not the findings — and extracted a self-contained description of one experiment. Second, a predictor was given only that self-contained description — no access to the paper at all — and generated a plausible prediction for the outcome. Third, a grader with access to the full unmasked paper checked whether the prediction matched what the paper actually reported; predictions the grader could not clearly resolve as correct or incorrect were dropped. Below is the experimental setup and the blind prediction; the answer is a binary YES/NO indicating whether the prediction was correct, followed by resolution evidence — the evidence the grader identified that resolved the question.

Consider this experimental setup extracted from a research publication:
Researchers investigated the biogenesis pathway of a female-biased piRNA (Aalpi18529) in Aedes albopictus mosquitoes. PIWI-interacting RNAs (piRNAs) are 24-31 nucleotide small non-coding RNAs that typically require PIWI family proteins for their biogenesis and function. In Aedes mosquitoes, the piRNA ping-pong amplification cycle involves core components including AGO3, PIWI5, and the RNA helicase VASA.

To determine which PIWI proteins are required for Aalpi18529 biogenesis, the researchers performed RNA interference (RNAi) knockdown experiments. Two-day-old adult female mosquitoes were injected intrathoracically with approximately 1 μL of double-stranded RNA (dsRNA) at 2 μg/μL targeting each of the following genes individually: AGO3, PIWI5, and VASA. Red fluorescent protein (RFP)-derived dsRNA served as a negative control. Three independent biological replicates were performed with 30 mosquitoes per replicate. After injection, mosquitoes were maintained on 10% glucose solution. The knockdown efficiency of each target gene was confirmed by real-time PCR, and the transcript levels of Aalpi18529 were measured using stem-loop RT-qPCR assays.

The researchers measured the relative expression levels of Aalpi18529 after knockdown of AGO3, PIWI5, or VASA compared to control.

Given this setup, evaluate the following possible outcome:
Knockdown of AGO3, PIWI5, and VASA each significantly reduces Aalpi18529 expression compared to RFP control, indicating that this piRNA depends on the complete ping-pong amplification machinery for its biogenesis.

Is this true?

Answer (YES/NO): NO